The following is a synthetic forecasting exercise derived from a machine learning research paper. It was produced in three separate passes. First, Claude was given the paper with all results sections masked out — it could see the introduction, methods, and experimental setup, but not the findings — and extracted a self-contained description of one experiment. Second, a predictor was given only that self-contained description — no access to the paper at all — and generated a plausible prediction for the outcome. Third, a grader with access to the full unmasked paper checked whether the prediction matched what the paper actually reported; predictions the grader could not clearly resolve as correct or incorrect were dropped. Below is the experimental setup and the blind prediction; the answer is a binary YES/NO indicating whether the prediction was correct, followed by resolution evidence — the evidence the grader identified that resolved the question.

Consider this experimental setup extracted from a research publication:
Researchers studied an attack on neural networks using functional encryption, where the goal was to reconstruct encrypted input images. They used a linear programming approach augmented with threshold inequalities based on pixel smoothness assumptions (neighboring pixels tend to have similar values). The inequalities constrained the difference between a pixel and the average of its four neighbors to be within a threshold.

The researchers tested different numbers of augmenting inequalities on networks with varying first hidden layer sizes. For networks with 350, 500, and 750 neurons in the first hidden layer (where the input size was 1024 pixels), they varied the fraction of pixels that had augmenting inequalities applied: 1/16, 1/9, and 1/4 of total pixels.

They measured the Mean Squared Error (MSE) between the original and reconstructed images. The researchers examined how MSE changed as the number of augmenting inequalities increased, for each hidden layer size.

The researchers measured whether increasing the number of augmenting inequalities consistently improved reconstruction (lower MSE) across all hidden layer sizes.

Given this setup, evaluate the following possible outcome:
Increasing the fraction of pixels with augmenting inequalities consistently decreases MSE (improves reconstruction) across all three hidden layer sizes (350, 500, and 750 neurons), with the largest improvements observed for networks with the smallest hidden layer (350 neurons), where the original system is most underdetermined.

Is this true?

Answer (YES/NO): NO